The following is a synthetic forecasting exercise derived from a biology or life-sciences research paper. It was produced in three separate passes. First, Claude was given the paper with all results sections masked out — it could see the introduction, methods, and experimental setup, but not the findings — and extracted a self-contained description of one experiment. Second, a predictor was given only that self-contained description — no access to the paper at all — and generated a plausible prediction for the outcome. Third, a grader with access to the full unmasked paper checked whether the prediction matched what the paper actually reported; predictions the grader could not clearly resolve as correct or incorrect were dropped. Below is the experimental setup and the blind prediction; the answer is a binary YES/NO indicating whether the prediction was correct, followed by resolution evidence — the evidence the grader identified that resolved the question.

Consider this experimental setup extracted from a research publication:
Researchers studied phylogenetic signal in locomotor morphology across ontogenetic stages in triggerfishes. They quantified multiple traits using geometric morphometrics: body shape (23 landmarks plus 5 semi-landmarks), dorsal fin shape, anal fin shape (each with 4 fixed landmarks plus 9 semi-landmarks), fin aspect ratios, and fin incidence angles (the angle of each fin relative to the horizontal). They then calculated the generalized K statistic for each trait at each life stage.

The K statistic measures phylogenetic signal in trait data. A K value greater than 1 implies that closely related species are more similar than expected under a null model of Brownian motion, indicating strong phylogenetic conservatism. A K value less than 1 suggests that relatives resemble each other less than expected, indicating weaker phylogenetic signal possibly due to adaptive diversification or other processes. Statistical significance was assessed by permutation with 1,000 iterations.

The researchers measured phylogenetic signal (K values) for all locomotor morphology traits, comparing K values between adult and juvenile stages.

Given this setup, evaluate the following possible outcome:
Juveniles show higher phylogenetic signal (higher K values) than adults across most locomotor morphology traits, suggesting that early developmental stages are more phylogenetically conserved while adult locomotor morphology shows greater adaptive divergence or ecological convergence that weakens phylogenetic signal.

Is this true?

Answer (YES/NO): NO